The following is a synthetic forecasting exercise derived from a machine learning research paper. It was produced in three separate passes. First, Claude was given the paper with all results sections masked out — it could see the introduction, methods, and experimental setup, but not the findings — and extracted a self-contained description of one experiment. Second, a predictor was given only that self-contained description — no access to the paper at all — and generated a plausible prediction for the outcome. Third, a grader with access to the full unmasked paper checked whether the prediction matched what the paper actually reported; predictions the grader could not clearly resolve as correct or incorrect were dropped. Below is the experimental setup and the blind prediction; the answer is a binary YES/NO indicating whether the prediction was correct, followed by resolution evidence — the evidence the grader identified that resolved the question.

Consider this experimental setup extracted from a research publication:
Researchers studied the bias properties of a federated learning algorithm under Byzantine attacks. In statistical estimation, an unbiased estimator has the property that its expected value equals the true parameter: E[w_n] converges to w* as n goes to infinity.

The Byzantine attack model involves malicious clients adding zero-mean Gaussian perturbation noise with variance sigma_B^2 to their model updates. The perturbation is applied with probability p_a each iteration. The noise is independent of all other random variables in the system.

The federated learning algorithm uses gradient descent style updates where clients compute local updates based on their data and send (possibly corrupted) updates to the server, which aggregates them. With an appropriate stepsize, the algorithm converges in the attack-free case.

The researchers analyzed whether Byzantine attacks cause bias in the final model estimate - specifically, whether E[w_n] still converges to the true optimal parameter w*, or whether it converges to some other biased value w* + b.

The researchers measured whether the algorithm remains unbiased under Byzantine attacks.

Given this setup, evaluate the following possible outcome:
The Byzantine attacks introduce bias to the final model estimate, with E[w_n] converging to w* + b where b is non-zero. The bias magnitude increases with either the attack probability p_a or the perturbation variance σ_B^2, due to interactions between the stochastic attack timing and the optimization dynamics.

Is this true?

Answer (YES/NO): NO